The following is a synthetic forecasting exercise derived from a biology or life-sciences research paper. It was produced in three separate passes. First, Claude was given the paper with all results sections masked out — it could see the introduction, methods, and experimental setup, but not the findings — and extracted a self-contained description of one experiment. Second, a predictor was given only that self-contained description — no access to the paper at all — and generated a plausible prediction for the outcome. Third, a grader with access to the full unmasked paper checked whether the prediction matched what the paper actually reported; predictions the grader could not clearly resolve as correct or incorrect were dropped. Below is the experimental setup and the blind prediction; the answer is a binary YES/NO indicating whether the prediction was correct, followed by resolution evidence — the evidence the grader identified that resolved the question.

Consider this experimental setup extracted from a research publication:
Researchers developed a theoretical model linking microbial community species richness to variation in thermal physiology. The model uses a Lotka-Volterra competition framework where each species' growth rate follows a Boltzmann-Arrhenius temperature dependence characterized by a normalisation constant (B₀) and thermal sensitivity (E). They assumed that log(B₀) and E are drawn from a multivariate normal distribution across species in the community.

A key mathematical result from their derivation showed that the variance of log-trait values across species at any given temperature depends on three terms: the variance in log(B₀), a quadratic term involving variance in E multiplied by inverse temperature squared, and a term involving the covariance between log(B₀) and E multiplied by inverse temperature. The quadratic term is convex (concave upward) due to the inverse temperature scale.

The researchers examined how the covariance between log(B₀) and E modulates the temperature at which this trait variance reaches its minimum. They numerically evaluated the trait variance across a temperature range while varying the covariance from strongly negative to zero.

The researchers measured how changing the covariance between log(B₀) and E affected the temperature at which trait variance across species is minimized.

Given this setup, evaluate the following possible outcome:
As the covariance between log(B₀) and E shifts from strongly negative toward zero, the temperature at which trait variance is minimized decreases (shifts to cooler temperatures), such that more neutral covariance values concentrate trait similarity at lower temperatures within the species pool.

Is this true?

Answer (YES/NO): YES